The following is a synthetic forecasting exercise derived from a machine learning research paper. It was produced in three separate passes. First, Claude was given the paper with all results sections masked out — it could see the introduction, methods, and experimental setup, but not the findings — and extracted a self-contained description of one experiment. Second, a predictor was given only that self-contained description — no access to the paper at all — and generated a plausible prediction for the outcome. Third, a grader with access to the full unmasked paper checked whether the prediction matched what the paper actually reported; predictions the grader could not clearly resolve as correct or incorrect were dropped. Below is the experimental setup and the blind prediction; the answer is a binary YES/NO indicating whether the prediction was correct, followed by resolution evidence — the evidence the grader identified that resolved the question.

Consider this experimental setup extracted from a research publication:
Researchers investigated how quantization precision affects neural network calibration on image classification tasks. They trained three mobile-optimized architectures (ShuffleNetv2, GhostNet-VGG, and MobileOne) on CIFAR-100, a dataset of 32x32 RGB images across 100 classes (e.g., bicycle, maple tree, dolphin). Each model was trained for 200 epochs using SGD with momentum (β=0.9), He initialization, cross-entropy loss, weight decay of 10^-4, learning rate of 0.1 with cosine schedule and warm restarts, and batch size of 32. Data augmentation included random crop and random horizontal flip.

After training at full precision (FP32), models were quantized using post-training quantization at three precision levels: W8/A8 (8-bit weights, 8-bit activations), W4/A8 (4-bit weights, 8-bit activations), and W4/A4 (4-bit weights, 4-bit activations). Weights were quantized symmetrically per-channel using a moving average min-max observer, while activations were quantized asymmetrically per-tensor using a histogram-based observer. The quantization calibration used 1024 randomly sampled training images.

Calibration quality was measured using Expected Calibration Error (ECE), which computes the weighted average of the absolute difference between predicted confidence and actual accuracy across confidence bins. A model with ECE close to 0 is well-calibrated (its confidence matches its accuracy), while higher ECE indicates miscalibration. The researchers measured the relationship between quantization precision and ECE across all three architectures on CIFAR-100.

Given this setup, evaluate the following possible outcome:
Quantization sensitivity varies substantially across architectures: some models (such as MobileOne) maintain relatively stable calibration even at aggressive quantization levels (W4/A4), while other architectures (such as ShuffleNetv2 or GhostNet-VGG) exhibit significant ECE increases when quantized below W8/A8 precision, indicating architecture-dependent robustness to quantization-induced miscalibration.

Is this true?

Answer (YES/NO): NO